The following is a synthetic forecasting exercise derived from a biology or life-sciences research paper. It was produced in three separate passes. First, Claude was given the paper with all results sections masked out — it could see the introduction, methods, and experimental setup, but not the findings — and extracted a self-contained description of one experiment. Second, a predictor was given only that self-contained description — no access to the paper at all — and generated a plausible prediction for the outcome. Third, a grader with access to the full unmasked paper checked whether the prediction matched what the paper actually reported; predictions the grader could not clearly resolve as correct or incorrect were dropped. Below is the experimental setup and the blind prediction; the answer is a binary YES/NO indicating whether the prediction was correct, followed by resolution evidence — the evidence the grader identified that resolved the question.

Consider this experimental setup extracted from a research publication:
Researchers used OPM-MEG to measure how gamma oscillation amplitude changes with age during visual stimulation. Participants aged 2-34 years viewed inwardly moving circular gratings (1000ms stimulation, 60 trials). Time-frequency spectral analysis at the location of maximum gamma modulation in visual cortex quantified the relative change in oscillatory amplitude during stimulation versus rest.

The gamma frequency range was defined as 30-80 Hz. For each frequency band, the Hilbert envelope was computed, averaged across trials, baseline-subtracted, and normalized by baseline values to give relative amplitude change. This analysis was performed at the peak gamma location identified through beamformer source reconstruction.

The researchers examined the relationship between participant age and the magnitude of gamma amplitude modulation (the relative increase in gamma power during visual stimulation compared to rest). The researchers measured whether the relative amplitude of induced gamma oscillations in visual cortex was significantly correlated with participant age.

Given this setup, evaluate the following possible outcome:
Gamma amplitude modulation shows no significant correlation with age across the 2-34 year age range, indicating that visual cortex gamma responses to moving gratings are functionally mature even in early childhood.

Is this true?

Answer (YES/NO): NO